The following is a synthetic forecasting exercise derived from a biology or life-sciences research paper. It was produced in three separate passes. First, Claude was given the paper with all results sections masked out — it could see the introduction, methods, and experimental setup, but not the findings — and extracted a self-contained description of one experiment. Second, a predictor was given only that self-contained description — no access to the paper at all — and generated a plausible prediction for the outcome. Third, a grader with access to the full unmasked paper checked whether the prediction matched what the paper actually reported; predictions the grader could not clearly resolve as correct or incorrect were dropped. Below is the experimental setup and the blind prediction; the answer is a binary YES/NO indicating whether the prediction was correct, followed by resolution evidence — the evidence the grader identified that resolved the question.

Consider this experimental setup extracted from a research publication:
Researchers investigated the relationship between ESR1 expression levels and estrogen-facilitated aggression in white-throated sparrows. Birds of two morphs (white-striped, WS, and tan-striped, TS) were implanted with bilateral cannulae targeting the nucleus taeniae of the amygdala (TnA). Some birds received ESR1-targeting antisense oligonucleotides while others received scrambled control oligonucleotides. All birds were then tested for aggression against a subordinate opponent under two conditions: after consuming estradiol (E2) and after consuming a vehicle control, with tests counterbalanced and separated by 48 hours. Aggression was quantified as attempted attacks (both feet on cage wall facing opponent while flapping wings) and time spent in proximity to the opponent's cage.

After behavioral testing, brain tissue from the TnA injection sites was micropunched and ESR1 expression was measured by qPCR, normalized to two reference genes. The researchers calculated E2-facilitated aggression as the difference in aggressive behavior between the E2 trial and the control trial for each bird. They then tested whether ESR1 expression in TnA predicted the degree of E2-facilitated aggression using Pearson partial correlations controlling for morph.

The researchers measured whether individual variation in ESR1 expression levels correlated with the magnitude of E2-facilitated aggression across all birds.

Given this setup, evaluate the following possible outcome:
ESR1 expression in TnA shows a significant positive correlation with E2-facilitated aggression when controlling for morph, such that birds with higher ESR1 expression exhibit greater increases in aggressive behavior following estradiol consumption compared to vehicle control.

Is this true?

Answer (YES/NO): YES